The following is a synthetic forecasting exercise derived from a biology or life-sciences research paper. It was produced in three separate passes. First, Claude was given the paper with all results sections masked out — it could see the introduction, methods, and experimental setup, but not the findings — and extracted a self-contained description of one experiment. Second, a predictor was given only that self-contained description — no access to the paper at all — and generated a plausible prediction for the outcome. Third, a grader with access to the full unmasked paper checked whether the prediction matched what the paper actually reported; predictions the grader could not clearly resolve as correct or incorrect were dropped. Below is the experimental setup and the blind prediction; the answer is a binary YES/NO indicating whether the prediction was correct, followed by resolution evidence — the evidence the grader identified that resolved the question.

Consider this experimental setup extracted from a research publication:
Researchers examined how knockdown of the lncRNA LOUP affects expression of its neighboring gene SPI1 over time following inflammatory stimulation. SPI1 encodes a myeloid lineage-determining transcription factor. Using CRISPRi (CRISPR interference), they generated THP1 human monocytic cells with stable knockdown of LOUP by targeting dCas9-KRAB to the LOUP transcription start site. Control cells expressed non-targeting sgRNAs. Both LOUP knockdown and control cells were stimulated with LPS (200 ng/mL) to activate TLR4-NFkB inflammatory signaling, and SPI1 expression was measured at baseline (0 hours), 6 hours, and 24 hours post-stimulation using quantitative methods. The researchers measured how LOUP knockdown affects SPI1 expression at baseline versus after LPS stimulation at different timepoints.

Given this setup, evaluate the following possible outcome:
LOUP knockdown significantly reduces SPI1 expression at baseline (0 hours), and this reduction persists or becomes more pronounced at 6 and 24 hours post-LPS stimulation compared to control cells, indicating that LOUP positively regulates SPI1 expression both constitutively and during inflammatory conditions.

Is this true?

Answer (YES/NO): NO